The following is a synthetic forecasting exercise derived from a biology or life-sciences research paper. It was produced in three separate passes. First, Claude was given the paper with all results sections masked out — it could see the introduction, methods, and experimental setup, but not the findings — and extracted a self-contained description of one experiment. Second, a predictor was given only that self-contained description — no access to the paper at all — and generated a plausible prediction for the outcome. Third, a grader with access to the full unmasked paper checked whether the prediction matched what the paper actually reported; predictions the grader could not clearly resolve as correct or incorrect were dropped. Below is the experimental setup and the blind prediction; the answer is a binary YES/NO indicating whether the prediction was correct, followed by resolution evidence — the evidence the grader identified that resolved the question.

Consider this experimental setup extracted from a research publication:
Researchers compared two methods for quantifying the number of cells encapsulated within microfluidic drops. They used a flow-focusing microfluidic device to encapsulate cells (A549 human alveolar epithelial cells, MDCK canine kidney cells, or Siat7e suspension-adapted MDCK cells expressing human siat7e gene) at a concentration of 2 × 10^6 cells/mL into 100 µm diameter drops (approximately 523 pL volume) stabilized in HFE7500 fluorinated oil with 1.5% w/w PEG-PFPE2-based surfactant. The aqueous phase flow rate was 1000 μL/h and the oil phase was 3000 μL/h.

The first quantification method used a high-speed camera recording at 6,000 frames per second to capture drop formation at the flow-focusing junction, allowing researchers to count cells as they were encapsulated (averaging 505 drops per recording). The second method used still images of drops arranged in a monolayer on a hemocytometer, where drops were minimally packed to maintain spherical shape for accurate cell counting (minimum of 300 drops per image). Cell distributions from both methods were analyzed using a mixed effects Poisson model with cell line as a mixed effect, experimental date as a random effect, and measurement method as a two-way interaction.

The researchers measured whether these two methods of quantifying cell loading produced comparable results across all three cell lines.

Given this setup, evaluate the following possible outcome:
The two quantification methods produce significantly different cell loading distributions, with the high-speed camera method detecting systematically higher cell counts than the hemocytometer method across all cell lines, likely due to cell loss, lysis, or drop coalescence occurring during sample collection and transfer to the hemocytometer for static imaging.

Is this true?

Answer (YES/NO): NO